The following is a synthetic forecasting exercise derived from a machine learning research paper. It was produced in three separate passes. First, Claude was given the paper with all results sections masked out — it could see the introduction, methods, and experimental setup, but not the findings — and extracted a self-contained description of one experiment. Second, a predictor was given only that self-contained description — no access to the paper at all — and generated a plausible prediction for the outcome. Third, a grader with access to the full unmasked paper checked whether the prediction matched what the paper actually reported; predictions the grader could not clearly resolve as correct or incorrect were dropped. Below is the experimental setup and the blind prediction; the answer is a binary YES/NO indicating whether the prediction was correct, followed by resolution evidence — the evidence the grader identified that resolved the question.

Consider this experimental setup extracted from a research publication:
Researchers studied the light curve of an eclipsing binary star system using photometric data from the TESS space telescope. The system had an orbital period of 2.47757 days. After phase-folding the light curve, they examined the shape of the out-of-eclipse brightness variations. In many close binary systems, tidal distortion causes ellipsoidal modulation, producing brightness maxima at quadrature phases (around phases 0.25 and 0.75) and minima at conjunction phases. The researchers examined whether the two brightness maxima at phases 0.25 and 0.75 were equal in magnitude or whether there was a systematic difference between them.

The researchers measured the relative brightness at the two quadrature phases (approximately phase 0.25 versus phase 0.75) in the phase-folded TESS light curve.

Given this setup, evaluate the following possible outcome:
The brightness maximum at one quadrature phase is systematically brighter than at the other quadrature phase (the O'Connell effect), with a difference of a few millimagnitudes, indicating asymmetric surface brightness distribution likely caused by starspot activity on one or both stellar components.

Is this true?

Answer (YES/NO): NO